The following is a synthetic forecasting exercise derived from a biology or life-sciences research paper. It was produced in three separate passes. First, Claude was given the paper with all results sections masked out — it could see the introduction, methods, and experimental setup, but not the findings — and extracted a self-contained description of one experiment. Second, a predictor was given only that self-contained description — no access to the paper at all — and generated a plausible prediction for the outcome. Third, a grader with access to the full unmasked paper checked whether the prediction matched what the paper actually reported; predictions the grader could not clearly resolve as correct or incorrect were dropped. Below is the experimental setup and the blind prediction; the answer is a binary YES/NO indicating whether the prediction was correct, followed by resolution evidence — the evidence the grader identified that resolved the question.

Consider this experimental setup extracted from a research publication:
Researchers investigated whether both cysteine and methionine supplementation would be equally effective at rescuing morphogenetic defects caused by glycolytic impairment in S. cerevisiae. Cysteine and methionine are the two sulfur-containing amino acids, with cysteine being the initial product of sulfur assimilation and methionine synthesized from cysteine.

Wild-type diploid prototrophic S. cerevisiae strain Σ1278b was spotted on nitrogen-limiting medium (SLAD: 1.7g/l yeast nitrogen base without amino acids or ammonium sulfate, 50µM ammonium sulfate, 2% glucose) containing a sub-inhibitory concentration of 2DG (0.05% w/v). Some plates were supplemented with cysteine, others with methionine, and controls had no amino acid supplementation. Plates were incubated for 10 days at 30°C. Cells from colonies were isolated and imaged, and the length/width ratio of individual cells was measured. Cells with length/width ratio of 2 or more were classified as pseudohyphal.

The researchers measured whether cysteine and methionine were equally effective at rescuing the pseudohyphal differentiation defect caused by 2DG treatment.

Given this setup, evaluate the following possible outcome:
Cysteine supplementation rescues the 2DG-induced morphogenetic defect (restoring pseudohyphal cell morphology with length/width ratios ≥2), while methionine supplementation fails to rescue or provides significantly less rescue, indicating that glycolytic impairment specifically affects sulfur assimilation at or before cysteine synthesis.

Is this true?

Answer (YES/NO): YES